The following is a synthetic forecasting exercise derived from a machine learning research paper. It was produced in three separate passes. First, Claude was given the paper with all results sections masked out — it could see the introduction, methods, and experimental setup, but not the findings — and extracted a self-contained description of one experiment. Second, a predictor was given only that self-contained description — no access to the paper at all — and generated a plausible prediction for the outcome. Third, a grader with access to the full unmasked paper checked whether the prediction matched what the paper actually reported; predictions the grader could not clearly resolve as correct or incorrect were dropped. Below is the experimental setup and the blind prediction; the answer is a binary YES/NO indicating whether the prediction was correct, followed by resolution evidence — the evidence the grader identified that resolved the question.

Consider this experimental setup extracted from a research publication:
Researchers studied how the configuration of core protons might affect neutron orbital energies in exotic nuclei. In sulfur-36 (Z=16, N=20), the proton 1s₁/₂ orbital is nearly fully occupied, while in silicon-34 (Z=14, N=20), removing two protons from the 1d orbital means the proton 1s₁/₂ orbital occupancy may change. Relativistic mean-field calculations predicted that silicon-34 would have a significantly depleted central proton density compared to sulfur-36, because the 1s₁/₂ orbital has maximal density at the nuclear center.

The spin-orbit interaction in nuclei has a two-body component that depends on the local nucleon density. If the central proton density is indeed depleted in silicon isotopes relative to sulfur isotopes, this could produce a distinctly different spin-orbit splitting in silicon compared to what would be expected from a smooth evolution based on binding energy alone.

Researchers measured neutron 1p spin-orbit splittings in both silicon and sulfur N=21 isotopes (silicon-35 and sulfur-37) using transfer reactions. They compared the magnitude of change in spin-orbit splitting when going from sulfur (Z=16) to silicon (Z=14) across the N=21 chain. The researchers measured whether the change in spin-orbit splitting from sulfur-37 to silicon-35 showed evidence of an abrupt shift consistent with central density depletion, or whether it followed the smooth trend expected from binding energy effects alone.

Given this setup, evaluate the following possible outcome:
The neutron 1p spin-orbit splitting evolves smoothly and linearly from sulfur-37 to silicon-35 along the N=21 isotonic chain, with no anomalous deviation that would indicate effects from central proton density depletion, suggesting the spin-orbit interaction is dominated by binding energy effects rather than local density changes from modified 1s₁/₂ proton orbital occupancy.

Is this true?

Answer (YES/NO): YES